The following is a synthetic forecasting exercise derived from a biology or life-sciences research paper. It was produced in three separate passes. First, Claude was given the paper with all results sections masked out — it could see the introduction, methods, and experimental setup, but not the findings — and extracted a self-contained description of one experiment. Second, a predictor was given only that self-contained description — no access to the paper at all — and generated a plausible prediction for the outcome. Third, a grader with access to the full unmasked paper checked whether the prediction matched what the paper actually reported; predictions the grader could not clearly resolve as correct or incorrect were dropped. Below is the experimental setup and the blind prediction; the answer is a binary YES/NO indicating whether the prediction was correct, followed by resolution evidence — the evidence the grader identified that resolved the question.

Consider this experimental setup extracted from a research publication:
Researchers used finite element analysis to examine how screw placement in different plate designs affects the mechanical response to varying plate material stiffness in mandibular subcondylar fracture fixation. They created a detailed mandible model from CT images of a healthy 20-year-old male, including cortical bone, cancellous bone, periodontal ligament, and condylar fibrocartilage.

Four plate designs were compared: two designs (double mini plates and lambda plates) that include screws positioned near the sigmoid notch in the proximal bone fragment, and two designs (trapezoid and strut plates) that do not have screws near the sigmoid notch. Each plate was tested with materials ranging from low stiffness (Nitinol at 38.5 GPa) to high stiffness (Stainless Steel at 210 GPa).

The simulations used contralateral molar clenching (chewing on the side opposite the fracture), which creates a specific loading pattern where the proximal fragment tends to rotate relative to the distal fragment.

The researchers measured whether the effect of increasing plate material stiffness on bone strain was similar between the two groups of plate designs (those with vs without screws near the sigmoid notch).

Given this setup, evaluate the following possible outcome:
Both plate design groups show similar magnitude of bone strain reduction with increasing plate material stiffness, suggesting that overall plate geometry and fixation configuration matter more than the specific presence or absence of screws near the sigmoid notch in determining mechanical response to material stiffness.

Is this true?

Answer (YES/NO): NO